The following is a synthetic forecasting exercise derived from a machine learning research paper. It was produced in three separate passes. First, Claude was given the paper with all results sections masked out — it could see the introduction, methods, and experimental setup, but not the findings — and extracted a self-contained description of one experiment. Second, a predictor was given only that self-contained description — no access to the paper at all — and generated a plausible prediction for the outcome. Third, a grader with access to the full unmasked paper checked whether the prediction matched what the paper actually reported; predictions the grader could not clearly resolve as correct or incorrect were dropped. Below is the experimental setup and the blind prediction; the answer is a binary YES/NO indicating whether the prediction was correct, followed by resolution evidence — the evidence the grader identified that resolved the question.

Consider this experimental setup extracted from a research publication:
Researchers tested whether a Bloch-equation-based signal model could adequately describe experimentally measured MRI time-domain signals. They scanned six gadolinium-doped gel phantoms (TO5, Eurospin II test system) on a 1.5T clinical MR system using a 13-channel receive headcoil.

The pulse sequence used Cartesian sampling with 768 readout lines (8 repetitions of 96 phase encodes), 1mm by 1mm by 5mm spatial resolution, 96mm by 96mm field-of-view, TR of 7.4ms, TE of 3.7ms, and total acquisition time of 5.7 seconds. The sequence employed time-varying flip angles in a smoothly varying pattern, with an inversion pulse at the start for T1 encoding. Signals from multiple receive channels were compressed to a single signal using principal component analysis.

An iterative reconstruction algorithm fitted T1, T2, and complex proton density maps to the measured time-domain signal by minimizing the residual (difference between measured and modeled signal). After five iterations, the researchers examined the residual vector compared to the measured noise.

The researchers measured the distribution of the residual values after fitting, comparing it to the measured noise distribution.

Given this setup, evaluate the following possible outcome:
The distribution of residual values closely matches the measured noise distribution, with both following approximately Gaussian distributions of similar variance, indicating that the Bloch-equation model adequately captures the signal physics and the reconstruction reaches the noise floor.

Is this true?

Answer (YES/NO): YES